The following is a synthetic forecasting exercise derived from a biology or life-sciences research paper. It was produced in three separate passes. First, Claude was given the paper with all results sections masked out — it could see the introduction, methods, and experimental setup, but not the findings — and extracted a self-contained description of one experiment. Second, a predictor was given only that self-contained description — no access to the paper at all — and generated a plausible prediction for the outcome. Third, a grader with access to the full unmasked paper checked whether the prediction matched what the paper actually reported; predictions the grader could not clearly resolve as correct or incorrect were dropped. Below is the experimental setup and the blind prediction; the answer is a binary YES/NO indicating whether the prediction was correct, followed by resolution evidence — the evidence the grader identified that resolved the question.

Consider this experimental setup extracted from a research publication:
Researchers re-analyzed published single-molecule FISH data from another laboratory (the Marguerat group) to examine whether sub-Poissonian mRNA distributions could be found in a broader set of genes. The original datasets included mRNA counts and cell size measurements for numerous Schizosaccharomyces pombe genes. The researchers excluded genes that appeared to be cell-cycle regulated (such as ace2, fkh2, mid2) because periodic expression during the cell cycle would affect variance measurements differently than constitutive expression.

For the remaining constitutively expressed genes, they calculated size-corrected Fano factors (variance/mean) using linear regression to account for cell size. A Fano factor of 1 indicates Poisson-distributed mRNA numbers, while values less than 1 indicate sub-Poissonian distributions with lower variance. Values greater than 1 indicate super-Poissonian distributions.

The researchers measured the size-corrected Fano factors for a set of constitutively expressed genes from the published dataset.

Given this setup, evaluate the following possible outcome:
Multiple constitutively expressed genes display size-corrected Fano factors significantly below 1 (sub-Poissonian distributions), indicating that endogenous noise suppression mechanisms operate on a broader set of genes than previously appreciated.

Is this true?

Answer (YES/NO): NO